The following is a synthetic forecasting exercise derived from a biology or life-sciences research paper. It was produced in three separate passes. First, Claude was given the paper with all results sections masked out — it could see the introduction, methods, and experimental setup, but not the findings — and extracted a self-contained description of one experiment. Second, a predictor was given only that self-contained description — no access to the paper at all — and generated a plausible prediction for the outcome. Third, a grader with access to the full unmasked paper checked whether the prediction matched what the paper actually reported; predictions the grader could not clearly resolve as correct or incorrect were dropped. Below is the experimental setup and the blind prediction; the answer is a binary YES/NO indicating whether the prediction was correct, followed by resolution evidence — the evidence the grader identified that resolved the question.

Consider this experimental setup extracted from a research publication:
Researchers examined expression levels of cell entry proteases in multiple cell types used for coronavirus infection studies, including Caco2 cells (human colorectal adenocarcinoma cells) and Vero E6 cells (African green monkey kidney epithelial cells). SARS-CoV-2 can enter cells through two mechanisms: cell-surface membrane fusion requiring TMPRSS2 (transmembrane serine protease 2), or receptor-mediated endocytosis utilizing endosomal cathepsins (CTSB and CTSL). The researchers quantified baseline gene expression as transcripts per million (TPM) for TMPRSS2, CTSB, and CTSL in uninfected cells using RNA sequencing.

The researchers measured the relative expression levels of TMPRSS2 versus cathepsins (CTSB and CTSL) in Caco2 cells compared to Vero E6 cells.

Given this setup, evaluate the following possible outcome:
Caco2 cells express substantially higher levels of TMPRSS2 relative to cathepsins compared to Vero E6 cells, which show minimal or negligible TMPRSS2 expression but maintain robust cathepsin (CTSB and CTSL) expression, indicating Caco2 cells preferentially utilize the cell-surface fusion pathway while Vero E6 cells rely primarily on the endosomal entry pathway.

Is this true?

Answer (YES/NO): NO